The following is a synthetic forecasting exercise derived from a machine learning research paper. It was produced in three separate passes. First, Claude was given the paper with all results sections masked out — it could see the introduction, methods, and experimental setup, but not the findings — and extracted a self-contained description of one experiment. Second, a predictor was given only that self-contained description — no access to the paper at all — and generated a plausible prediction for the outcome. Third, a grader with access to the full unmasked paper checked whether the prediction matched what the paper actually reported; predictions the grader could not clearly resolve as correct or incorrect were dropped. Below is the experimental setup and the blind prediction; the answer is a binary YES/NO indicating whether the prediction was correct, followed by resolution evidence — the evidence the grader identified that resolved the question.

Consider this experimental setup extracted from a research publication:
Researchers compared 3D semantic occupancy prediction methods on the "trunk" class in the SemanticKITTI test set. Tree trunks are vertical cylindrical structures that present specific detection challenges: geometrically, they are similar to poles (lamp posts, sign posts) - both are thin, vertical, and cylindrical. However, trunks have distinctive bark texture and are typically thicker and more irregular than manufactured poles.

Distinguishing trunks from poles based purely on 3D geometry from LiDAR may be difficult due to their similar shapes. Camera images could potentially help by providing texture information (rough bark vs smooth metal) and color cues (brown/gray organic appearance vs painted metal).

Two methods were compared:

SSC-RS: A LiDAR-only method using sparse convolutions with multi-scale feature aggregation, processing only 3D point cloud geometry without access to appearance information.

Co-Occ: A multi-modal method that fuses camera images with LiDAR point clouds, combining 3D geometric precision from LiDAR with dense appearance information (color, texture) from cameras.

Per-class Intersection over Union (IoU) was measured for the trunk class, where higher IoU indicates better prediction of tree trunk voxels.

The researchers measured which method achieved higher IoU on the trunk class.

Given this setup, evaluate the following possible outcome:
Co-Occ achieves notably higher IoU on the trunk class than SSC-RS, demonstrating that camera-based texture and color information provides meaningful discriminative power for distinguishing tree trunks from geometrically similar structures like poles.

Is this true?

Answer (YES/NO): NO